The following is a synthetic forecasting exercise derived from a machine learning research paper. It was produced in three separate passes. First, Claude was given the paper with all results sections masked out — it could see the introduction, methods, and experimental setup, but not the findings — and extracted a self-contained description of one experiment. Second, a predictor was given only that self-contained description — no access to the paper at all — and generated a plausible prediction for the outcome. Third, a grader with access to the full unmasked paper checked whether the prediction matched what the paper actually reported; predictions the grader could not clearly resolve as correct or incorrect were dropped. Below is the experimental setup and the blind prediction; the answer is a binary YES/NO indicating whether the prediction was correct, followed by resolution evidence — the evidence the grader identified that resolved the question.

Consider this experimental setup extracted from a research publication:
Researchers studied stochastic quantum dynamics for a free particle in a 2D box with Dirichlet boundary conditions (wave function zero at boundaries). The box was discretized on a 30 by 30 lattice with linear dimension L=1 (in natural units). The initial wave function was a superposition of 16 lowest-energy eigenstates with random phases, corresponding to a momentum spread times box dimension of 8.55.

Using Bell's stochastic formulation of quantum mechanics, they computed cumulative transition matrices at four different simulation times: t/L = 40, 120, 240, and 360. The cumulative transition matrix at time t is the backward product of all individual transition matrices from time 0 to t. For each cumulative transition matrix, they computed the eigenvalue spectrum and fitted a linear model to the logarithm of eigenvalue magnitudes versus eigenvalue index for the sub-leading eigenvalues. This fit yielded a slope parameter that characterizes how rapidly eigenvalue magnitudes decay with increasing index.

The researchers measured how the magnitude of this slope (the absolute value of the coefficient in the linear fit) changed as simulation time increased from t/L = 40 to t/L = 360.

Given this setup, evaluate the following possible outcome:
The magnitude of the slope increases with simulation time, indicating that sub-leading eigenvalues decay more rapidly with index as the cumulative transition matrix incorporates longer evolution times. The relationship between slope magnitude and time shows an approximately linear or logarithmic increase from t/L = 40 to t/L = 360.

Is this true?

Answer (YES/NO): YES